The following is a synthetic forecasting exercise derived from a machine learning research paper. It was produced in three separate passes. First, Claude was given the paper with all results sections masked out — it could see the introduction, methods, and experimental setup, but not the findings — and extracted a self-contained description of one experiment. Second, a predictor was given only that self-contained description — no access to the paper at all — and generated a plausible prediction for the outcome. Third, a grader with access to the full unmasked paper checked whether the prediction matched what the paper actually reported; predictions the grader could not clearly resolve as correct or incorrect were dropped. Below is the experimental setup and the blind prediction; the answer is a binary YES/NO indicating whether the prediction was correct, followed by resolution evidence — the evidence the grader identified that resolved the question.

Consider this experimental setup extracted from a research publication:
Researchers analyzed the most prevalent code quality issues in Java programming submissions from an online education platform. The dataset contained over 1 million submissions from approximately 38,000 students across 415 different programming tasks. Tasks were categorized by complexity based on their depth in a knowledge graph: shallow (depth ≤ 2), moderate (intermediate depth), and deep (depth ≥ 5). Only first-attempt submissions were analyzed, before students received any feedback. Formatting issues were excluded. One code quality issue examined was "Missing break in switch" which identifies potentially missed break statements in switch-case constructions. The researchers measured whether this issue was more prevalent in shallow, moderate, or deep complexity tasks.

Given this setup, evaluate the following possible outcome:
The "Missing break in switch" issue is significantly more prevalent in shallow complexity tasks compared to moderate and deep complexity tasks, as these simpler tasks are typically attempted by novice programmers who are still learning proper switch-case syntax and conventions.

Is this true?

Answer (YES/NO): NO